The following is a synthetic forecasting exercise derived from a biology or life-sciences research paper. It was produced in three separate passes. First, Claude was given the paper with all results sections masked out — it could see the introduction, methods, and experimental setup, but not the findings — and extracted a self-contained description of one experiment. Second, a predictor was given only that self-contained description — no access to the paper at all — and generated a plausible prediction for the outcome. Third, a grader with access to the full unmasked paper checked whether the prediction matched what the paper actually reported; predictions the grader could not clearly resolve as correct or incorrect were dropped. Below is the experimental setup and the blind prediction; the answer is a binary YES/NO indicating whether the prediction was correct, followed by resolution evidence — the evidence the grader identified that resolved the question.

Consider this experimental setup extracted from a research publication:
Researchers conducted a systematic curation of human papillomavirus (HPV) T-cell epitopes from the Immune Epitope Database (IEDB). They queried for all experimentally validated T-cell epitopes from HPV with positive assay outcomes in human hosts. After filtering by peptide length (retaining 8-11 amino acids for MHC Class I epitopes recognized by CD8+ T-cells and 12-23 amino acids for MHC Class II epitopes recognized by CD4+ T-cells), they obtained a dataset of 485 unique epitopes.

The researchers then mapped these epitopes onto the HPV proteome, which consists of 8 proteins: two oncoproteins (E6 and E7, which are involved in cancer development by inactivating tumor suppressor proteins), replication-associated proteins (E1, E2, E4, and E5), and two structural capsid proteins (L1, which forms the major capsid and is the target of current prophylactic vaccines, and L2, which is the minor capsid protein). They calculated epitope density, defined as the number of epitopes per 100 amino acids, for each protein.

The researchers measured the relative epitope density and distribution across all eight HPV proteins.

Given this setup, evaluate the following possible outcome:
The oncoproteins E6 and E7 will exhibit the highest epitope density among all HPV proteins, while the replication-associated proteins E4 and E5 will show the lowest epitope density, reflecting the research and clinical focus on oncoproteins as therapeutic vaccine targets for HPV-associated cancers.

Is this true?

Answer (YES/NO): NO